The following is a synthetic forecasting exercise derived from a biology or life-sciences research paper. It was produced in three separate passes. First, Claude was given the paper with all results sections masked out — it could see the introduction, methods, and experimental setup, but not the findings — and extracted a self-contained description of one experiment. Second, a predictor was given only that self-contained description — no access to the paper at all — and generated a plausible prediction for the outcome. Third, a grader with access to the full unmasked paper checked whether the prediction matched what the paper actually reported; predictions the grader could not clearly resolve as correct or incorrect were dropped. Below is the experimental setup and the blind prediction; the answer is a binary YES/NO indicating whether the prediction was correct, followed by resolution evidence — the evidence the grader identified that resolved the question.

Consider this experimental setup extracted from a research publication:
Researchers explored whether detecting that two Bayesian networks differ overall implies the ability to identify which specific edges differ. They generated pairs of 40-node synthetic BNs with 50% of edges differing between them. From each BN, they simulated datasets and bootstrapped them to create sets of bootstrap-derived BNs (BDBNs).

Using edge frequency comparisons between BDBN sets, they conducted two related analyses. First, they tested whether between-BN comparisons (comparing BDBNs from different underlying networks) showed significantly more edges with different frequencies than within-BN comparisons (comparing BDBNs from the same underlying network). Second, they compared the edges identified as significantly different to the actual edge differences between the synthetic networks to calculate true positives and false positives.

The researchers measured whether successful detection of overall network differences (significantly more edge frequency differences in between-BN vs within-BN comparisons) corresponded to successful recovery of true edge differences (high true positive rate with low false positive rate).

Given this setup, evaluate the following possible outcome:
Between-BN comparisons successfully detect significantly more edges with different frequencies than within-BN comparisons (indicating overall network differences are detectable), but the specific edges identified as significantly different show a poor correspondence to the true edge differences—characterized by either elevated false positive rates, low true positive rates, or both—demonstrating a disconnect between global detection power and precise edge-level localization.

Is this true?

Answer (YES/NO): YES